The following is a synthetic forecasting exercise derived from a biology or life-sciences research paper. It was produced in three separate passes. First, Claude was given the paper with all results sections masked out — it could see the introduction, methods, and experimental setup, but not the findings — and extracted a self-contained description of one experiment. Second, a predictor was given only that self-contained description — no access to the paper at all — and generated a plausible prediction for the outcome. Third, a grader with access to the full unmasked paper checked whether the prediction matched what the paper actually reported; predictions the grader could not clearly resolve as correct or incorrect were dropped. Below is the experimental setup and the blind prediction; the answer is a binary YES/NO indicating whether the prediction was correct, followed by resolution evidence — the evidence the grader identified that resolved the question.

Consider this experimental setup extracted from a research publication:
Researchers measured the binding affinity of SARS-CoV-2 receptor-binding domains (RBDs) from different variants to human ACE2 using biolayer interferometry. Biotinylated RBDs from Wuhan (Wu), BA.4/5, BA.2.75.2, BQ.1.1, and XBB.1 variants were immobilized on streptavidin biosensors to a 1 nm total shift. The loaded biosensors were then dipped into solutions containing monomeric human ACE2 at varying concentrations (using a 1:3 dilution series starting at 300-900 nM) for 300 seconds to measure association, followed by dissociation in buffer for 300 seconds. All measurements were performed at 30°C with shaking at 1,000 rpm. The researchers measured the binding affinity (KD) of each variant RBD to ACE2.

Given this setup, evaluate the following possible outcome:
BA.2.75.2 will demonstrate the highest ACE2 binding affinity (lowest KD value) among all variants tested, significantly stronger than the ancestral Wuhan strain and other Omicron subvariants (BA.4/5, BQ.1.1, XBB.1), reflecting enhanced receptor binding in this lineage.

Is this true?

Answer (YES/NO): NO